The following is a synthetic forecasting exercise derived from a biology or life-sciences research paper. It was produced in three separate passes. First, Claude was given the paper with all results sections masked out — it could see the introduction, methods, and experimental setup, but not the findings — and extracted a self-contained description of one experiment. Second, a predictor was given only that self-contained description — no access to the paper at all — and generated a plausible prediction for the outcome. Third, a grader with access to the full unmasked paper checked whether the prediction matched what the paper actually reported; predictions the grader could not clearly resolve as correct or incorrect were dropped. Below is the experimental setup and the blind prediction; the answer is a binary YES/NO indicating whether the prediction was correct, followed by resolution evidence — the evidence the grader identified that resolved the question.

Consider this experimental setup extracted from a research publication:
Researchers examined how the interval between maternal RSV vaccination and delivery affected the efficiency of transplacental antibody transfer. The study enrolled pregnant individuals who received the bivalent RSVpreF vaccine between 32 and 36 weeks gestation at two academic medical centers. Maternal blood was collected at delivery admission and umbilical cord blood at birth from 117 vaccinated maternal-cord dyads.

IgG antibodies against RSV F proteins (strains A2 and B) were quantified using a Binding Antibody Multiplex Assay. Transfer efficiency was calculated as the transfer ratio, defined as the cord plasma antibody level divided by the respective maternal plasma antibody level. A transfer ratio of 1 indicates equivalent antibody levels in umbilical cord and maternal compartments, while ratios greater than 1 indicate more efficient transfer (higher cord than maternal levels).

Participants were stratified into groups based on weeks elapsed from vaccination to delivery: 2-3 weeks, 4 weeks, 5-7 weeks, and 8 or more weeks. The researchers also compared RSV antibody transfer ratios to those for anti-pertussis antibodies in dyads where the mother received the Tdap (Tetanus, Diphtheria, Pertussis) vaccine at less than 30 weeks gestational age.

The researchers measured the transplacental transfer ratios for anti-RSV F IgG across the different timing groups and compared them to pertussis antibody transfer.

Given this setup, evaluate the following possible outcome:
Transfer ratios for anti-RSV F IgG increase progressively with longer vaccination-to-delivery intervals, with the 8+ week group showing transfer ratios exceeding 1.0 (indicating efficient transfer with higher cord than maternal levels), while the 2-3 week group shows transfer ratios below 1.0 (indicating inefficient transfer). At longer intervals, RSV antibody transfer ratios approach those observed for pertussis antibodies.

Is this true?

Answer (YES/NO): YES